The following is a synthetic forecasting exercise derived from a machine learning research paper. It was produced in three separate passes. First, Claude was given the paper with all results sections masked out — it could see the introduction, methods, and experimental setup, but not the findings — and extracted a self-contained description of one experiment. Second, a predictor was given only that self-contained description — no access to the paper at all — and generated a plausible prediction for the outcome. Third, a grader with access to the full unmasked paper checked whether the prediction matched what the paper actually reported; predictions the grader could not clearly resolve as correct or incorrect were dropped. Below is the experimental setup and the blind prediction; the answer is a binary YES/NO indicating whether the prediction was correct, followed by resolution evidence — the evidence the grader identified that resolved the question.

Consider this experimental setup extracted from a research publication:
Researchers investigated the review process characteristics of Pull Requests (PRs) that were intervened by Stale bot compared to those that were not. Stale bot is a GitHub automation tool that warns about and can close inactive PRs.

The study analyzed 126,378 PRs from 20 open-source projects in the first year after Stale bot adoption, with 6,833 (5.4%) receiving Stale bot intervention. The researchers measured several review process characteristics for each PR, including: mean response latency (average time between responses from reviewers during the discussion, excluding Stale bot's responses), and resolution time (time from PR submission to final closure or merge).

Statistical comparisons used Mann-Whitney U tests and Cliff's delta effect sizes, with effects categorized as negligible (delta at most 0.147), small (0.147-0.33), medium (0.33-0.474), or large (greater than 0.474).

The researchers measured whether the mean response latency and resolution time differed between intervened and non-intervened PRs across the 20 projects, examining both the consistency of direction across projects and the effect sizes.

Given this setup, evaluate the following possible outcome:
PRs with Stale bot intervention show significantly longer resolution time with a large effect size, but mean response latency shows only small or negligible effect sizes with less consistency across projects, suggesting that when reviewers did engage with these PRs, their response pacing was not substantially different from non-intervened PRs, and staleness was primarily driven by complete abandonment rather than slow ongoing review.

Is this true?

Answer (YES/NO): NO